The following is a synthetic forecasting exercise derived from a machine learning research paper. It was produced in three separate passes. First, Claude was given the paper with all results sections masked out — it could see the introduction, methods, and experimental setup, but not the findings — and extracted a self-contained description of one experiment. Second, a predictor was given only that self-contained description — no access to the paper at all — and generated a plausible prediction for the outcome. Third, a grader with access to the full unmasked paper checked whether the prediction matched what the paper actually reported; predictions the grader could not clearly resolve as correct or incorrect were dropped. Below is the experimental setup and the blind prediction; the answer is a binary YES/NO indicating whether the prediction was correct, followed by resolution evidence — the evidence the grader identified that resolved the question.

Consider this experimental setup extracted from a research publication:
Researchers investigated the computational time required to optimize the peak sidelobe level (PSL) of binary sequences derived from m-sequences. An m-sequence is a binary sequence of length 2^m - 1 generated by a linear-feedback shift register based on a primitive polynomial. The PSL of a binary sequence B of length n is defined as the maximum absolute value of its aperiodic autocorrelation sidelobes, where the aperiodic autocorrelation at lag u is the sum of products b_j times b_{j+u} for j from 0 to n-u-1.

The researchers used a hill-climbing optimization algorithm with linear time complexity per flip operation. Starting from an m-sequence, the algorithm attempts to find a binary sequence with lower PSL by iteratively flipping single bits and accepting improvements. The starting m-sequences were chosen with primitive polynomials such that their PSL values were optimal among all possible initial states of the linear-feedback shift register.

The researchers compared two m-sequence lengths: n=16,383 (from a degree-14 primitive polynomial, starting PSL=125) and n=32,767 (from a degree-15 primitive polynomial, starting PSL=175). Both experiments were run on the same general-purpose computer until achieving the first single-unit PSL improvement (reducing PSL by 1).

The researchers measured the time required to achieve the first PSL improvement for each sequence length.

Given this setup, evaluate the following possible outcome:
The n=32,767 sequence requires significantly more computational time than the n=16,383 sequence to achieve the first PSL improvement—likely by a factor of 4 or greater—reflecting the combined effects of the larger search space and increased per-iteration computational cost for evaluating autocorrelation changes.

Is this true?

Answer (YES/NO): YES